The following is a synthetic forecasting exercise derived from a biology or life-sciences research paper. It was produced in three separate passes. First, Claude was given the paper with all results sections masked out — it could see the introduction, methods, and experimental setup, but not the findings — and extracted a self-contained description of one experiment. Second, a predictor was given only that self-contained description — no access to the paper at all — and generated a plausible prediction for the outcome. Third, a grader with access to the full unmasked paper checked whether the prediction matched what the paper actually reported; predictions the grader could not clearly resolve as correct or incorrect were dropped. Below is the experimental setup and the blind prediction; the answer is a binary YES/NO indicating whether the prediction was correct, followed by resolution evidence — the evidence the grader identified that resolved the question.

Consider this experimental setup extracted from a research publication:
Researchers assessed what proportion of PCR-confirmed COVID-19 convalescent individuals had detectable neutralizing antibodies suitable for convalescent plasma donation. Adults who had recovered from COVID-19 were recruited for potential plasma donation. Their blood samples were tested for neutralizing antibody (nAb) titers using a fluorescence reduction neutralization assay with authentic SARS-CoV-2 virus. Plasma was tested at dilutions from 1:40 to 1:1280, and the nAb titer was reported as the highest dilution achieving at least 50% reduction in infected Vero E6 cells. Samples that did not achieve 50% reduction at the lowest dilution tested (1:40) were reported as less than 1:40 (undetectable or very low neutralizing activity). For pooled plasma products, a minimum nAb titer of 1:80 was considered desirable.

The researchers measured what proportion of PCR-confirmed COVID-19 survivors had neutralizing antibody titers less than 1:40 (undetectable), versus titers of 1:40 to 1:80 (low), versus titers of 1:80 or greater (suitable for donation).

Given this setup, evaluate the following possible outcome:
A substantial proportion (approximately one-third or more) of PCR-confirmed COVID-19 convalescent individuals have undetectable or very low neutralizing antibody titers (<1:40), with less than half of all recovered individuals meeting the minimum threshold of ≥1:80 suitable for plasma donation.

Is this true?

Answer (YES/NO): NO